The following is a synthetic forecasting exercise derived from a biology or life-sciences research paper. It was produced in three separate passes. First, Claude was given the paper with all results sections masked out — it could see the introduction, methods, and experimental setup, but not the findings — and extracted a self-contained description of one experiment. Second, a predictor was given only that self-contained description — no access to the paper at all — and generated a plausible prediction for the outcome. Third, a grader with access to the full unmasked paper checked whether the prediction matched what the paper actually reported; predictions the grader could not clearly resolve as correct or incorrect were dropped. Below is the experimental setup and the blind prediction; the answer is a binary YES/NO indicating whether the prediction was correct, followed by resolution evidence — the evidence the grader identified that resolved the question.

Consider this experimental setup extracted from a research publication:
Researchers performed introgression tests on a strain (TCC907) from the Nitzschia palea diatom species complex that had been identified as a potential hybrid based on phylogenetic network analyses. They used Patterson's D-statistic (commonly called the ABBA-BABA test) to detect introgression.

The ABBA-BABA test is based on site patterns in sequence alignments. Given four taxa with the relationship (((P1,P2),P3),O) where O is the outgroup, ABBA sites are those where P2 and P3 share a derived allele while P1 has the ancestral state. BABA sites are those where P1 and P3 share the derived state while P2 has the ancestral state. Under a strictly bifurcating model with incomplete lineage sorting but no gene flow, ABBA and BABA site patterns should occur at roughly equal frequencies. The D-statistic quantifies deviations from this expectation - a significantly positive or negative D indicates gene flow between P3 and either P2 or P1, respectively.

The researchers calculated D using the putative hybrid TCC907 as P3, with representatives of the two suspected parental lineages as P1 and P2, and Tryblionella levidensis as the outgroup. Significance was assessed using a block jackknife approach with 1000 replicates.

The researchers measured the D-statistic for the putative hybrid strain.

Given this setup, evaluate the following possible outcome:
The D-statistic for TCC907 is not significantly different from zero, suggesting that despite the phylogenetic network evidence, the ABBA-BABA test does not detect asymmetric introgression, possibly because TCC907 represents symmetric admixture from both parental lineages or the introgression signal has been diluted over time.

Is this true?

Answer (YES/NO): NO